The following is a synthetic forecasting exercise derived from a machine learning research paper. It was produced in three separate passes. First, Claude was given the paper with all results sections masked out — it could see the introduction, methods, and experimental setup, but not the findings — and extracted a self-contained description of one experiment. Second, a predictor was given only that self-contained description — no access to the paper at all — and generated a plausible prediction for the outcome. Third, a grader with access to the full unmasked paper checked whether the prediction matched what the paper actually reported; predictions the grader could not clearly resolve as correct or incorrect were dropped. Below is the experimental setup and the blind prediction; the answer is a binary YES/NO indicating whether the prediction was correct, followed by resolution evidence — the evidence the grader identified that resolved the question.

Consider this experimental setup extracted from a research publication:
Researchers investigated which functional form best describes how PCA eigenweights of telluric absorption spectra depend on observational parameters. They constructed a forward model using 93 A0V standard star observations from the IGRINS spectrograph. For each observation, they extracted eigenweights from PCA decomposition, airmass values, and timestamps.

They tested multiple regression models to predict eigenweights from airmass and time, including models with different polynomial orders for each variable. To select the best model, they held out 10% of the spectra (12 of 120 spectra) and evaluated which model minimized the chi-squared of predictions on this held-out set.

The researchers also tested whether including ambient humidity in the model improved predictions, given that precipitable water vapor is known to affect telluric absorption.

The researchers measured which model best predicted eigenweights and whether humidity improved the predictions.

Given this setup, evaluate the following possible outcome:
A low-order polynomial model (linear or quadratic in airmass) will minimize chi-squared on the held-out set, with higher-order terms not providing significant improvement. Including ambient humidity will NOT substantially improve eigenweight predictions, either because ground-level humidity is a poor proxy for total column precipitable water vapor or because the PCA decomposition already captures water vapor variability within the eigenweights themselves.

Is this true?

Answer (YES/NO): YES